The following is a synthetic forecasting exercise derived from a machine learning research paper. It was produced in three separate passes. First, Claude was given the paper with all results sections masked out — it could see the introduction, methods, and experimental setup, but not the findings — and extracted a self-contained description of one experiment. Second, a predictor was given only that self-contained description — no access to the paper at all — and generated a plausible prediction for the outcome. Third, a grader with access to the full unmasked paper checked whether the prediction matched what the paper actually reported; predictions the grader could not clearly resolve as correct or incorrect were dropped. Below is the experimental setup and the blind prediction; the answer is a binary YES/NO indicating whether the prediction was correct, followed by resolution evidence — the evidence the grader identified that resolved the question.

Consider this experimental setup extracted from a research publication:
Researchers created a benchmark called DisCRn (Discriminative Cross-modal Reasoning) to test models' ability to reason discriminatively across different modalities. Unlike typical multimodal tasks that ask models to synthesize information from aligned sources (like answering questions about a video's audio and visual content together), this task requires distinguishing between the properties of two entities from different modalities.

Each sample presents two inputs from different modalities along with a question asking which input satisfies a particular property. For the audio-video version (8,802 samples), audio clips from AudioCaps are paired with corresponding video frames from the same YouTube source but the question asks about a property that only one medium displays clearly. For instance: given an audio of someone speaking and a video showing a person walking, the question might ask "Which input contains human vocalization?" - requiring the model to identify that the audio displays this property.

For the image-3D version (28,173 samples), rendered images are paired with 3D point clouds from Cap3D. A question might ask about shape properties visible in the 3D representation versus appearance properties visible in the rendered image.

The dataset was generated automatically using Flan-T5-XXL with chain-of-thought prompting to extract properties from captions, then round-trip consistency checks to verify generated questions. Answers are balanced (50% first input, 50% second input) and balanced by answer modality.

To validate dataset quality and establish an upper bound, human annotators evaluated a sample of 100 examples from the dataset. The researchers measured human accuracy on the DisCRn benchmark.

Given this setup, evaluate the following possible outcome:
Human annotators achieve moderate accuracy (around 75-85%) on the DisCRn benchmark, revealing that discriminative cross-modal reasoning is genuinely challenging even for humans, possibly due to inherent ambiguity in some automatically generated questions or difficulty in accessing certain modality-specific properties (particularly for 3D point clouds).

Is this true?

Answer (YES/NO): NO